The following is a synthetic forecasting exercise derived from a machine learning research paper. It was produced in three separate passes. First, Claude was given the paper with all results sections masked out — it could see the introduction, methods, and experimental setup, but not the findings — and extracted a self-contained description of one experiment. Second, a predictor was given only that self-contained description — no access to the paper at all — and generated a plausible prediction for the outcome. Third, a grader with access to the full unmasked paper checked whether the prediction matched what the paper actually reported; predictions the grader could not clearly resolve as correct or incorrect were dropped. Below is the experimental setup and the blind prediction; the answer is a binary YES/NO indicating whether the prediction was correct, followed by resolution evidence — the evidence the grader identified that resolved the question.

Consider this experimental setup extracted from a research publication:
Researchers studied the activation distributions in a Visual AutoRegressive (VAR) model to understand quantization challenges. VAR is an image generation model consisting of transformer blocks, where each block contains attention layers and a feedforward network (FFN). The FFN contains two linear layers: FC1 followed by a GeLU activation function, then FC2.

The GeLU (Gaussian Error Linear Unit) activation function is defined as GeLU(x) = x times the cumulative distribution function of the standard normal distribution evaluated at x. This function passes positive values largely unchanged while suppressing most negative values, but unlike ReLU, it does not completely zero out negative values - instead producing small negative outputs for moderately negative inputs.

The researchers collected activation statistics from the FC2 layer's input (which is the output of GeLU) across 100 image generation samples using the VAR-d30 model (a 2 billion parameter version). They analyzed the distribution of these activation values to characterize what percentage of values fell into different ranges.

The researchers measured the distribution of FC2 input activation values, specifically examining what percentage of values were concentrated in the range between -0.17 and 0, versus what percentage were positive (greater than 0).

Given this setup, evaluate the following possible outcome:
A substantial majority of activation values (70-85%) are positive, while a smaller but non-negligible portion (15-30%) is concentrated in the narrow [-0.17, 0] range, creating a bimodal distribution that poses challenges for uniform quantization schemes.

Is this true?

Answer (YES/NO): NO